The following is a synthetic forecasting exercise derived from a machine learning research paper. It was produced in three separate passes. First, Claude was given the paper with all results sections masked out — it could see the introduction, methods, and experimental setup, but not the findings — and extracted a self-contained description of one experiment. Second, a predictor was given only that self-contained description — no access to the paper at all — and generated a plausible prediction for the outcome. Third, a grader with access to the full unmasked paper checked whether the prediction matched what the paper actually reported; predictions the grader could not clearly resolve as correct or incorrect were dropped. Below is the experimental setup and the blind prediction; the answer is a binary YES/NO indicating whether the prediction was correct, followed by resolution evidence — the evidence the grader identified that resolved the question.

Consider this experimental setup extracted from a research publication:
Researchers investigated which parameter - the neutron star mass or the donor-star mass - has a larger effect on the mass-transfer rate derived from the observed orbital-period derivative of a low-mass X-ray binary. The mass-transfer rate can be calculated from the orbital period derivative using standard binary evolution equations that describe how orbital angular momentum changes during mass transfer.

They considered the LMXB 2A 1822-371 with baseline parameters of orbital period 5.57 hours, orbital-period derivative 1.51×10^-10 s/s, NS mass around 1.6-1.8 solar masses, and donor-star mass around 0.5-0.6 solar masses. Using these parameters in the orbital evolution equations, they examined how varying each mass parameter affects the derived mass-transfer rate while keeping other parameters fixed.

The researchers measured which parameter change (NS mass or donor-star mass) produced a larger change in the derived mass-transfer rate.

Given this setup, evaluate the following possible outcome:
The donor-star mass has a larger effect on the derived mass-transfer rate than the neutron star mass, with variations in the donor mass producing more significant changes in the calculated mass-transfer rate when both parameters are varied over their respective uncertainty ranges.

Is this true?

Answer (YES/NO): YES